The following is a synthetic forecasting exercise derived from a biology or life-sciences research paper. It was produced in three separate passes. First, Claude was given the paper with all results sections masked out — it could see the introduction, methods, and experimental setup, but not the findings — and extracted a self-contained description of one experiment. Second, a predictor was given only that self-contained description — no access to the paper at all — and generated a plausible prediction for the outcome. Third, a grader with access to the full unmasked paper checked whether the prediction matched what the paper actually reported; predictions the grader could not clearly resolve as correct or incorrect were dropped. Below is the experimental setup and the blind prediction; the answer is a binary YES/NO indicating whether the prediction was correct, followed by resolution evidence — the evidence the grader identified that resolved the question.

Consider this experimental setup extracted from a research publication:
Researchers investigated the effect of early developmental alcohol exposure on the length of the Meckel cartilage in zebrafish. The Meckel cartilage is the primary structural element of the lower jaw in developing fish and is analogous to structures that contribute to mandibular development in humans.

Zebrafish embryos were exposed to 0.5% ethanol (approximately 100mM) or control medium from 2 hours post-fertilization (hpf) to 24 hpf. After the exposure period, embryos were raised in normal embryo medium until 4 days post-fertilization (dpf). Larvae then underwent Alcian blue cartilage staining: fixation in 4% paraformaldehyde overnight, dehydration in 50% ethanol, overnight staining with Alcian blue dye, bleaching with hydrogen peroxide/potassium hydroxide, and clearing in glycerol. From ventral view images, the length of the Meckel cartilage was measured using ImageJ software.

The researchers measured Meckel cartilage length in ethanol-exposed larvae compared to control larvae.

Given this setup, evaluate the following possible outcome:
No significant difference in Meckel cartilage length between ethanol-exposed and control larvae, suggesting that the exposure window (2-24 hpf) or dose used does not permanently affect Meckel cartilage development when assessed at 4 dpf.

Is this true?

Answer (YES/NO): NO